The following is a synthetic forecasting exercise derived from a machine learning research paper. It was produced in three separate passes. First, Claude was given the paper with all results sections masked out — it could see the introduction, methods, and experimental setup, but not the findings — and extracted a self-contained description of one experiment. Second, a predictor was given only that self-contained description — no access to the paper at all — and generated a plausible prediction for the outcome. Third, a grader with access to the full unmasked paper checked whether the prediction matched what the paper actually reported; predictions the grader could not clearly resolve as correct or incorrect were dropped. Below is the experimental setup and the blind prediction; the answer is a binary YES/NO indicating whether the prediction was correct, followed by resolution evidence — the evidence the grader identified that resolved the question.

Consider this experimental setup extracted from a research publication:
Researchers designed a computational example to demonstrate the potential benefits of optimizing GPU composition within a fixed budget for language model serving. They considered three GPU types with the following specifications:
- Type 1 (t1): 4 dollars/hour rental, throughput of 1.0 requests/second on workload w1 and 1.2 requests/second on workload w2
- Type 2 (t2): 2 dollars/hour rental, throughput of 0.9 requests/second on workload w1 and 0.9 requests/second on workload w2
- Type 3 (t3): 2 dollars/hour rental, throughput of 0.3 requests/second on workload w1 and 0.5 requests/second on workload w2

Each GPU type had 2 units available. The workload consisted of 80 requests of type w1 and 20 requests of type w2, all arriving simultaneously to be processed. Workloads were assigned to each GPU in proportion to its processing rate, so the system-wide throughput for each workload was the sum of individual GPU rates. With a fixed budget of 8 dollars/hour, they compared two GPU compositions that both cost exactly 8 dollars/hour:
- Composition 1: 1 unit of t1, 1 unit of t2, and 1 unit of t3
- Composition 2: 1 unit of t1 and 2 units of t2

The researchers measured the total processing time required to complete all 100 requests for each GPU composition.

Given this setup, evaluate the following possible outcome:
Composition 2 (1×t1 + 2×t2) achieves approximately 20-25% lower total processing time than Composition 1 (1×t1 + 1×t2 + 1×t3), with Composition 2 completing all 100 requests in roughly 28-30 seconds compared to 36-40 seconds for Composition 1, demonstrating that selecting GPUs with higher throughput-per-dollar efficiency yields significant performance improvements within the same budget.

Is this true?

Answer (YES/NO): NO